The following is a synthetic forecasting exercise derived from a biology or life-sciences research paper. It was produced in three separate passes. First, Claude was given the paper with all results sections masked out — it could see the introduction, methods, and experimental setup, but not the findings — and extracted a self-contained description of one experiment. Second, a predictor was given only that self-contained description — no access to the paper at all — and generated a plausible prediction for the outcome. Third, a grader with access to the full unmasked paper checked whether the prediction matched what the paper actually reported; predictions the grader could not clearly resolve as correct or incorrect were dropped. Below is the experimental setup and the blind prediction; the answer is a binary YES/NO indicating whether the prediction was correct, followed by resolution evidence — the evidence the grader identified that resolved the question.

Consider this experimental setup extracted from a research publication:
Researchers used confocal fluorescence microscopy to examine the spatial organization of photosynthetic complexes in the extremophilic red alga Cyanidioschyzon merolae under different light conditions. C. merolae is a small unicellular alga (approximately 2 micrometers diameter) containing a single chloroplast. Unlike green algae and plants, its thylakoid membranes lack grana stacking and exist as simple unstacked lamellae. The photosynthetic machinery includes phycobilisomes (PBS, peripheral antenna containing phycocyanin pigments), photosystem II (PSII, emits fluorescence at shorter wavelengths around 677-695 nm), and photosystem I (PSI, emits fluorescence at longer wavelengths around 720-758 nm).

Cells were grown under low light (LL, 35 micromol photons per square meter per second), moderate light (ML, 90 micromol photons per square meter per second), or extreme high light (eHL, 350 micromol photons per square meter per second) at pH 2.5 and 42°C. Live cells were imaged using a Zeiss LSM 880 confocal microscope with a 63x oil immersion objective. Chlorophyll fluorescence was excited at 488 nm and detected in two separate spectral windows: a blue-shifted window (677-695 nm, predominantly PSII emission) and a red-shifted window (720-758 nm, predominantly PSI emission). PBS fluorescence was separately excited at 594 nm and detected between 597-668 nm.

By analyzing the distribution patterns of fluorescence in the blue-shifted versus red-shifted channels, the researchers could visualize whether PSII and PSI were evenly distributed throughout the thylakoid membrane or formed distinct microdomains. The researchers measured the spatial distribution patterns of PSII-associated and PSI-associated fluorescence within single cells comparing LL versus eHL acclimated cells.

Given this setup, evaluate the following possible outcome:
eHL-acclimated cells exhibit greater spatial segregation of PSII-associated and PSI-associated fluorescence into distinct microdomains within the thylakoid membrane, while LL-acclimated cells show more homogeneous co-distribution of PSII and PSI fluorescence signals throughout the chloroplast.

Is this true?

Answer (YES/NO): NO